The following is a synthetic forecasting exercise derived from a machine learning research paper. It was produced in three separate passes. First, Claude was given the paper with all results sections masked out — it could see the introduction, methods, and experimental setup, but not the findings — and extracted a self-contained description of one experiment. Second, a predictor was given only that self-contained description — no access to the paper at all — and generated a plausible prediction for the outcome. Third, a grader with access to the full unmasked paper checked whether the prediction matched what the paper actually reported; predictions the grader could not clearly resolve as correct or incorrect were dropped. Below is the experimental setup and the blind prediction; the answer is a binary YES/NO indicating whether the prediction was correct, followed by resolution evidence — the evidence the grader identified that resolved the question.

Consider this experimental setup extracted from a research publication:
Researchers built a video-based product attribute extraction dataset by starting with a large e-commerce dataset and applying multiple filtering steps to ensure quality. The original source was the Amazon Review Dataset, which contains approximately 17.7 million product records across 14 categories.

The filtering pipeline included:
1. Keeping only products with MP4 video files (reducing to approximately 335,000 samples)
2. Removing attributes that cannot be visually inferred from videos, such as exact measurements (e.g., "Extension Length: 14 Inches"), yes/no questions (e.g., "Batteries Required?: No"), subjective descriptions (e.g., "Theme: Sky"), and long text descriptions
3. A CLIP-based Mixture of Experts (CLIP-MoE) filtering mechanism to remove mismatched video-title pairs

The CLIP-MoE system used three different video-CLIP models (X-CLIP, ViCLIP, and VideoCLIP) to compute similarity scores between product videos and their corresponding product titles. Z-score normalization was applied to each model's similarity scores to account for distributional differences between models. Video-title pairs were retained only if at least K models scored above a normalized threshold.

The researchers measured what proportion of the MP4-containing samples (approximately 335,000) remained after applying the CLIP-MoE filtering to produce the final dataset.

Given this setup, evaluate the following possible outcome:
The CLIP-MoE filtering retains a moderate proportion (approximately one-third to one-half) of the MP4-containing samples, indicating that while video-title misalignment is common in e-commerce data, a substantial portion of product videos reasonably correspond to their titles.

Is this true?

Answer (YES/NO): NO